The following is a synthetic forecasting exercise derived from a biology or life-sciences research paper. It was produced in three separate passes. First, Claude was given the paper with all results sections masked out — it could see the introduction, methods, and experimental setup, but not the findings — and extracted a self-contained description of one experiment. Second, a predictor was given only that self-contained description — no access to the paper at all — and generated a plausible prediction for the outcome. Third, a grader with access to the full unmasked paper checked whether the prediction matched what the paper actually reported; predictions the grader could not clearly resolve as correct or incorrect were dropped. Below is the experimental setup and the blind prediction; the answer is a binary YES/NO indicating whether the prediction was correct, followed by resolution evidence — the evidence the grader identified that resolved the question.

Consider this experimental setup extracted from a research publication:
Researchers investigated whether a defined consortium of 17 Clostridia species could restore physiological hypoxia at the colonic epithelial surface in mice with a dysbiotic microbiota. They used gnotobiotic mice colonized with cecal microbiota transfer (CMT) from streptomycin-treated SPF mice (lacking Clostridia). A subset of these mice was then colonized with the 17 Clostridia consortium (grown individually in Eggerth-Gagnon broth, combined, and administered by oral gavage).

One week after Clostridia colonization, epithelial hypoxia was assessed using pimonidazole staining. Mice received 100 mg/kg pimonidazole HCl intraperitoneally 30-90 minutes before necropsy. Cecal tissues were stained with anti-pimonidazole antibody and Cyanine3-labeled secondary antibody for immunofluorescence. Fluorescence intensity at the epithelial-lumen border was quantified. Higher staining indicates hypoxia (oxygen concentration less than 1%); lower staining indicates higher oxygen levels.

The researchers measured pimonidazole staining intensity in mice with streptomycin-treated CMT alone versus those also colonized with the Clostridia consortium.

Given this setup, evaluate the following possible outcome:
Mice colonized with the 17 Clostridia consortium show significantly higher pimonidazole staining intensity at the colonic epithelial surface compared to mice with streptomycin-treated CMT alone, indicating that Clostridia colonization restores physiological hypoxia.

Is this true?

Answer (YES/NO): YES